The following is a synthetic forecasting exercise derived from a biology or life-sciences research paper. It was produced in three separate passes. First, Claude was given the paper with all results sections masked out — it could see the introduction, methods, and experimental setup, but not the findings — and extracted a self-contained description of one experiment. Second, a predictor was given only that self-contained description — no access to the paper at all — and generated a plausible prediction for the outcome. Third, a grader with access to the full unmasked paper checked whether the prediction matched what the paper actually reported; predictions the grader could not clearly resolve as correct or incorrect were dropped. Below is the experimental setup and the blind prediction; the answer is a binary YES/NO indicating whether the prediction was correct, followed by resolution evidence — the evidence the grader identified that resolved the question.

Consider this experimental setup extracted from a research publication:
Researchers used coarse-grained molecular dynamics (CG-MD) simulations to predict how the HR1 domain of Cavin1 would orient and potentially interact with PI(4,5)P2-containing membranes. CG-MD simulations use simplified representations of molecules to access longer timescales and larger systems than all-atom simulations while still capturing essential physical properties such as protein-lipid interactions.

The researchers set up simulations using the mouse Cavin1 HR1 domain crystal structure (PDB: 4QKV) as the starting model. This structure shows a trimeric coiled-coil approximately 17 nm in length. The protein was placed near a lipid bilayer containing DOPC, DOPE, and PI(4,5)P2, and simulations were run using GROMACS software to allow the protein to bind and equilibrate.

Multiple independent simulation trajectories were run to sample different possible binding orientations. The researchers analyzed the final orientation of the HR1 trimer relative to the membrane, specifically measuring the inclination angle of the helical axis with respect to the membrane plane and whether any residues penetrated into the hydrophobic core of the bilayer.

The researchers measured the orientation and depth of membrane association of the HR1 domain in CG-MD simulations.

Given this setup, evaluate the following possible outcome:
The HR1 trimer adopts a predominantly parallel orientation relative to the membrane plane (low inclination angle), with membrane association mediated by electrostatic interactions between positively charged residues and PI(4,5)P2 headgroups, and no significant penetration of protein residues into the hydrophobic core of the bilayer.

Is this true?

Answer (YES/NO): YES